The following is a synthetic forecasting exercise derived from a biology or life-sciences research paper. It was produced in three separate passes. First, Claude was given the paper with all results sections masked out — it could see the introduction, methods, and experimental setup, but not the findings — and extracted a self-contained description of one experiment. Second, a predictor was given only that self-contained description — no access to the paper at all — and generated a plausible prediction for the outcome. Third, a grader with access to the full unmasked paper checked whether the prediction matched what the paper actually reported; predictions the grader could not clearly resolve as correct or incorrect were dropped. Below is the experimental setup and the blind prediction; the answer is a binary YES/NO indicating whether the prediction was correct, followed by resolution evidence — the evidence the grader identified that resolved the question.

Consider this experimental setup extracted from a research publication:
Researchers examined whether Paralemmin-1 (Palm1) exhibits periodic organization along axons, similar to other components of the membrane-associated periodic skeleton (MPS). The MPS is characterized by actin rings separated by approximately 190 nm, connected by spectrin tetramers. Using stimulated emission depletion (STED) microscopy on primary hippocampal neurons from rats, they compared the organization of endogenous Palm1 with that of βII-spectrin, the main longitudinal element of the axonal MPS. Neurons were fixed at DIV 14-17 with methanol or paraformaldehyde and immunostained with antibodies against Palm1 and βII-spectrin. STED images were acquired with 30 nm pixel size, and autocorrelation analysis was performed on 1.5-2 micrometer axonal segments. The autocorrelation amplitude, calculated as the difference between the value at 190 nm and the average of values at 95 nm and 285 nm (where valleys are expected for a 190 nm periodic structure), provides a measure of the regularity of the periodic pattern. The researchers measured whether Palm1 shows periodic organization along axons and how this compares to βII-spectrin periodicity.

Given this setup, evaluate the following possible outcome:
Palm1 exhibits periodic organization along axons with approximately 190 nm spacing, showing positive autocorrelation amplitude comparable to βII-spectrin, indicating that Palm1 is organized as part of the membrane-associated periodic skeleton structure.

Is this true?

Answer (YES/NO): NO